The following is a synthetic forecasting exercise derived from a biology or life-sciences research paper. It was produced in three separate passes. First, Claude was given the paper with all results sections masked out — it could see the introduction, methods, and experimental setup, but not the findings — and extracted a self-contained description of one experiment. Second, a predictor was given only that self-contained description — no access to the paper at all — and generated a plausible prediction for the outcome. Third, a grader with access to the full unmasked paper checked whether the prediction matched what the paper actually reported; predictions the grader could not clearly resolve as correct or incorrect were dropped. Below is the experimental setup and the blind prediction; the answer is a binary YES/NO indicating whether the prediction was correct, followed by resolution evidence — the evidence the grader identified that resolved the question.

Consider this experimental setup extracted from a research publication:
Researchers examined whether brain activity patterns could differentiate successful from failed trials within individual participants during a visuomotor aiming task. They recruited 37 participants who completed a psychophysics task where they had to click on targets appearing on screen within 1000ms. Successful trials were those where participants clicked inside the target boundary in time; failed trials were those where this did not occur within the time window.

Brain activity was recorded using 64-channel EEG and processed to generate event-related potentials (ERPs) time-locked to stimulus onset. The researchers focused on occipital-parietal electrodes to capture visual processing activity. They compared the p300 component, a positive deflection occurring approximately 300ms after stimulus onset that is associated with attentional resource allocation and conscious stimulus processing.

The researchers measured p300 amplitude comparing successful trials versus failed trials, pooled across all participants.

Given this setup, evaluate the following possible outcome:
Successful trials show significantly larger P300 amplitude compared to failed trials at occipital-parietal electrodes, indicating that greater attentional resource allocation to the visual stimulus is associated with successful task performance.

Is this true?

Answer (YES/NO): YES